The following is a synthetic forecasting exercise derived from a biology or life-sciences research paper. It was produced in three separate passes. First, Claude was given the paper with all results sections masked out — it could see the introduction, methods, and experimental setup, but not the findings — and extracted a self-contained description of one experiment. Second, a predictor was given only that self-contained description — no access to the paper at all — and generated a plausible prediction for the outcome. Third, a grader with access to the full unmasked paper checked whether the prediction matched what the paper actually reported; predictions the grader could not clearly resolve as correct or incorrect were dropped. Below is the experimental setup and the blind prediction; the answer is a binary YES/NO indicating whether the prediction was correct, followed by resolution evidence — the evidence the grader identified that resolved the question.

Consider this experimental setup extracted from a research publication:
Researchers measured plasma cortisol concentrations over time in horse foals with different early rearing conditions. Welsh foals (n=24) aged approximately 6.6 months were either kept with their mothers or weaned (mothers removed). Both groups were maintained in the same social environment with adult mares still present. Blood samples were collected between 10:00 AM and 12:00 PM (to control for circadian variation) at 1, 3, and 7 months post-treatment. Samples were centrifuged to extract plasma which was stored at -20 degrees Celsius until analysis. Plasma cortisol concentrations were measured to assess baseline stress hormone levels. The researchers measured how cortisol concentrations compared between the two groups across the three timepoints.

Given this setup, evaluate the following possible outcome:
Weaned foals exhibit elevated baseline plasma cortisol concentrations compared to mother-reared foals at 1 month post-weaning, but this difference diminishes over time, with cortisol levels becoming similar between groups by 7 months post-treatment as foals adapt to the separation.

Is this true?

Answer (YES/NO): NO